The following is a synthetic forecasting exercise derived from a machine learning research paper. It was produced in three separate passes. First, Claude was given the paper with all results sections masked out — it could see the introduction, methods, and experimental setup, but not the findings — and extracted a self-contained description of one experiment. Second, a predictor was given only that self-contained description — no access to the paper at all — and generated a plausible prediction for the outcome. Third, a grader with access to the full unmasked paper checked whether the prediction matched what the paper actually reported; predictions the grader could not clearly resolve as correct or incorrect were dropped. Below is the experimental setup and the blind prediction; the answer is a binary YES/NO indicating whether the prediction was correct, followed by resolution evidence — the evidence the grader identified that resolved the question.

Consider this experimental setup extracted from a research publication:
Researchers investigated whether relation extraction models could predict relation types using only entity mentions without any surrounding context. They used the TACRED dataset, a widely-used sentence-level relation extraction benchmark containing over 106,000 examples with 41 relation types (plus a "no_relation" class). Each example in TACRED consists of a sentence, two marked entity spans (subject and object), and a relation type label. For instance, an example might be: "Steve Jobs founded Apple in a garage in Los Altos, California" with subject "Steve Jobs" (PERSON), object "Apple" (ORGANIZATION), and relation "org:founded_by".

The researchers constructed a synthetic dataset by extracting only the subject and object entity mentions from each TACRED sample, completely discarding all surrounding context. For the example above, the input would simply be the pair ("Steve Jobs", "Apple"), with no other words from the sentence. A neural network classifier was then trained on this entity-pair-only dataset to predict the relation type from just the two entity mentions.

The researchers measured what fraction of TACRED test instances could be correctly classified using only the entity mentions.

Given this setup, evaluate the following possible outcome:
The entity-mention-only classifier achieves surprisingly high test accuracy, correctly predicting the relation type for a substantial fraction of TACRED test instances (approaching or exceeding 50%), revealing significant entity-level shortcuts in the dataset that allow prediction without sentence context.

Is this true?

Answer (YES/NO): YES